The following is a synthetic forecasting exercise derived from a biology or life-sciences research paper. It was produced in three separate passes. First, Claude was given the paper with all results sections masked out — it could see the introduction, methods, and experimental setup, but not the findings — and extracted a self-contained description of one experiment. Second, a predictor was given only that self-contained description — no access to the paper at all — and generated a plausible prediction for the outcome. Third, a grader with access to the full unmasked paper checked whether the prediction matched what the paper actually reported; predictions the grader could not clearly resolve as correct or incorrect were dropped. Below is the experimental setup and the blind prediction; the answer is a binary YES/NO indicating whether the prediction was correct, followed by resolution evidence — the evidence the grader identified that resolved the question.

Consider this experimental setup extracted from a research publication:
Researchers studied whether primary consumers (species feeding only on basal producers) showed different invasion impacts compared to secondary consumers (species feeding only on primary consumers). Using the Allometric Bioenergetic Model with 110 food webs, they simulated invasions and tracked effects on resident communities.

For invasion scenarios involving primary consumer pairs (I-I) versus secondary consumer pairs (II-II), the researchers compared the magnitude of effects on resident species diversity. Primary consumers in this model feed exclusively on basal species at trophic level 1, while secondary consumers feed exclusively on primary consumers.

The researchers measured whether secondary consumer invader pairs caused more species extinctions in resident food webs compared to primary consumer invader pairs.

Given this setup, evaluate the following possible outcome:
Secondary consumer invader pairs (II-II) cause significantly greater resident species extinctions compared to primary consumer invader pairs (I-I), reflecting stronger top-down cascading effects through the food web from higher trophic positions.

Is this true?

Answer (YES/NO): NO